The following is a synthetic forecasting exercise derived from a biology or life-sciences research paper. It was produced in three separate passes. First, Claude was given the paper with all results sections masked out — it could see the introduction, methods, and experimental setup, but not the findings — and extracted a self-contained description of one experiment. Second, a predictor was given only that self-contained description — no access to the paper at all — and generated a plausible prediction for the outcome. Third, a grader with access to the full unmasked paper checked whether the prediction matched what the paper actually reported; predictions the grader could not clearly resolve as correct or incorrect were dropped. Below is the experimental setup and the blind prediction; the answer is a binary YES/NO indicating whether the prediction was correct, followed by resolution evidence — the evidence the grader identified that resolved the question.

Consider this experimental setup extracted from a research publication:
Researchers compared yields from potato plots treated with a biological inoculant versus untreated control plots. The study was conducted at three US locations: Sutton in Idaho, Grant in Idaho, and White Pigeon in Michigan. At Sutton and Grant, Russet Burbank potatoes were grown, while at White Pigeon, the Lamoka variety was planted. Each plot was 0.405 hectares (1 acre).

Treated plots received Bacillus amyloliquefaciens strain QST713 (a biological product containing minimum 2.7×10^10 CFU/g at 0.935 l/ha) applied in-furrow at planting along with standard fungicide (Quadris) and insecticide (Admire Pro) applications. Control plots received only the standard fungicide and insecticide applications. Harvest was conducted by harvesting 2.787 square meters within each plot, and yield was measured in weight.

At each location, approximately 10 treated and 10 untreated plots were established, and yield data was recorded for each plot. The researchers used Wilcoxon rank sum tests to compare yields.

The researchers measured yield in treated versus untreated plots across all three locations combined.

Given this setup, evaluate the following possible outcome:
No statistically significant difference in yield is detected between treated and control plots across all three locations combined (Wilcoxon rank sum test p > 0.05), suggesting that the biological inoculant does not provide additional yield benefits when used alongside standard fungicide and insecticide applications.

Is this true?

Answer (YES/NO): NO